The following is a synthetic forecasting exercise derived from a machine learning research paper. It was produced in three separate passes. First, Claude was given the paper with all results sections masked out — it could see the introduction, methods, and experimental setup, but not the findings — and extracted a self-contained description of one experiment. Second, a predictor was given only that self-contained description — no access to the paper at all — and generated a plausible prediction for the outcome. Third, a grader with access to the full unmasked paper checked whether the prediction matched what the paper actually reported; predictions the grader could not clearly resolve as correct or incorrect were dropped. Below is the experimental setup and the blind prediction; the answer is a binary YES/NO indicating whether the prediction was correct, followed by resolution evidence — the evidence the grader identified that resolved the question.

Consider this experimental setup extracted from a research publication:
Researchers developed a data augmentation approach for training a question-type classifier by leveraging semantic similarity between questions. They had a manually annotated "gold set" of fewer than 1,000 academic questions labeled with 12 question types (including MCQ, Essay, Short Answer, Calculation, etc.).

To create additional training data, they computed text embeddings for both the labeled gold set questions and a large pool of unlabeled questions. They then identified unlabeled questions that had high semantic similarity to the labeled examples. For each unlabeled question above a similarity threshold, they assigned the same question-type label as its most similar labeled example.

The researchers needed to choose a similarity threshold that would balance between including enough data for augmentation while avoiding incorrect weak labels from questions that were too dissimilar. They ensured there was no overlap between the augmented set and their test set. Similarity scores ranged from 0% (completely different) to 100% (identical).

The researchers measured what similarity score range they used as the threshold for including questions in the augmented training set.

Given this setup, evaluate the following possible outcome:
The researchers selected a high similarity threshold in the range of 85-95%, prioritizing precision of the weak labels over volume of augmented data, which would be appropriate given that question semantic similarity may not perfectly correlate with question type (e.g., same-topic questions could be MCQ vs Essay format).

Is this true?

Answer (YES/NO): NO